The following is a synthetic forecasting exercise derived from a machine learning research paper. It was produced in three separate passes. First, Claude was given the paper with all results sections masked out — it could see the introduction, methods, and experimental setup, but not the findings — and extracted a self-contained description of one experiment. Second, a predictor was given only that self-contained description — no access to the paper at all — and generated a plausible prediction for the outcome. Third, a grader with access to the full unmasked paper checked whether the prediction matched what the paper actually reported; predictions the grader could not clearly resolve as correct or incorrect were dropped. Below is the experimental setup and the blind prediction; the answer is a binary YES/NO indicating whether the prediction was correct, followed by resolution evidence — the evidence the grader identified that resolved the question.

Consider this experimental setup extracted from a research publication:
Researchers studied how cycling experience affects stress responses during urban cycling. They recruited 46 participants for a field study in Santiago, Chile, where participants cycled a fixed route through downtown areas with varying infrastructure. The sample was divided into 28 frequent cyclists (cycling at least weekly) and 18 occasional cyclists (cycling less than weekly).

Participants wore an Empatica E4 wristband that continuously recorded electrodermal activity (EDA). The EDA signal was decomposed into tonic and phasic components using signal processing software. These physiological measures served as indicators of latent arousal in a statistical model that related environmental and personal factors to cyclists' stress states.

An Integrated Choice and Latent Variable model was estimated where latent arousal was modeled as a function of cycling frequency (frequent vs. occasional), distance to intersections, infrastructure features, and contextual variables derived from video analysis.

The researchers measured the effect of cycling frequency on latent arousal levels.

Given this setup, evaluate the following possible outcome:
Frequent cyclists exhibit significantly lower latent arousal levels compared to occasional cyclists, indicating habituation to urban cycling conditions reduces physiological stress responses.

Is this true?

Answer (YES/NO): NO